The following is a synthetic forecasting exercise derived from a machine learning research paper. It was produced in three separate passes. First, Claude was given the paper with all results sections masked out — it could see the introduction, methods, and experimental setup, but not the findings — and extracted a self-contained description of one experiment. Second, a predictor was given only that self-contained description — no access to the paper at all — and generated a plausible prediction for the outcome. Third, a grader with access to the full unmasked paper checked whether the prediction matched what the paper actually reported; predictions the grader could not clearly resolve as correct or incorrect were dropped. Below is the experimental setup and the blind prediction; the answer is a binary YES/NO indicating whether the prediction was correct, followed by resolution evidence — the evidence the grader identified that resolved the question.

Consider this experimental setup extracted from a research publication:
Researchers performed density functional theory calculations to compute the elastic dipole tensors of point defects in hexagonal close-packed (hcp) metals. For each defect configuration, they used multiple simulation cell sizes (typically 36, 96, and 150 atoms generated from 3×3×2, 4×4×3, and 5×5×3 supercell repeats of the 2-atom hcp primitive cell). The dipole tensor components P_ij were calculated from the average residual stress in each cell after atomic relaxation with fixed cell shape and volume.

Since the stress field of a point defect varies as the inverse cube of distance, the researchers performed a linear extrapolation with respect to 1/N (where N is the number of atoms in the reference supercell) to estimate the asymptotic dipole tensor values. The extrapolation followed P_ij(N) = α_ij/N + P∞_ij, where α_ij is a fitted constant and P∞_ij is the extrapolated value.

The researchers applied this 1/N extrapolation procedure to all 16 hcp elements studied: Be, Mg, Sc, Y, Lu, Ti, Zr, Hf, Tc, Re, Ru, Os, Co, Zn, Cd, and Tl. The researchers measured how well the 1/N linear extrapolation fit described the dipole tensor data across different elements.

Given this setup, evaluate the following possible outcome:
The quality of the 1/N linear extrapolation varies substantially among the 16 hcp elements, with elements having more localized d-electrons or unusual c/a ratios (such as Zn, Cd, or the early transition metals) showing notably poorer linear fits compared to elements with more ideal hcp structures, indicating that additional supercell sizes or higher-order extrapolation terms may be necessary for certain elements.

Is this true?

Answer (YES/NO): NO